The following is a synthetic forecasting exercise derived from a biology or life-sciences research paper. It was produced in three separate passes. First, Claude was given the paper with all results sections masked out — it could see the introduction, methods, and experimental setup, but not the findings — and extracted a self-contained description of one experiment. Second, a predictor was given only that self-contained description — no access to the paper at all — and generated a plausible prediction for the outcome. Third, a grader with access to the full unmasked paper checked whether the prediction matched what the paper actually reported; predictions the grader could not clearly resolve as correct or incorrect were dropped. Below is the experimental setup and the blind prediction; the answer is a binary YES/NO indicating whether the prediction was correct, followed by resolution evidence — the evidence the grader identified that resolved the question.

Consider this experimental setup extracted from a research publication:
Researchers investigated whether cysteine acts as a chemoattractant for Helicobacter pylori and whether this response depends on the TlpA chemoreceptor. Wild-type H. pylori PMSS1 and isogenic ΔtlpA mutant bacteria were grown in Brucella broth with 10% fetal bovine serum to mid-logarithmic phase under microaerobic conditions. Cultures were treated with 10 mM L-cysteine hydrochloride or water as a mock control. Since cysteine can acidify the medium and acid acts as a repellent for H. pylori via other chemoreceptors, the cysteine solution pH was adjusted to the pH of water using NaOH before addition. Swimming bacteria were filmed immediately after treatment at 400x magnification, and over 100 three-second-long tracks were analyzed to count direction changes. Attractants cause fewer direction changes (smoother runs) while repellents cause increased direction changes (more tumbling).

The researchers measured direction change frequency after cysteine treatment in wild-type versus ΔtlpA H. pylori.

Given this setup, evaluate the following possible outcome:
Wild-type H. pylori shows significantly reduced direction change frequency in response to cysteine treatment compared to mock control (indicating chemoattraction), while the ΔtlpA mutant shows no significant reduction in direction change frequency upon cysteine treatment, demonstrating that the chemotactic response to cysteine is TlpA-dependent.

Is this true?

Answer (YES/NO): YES